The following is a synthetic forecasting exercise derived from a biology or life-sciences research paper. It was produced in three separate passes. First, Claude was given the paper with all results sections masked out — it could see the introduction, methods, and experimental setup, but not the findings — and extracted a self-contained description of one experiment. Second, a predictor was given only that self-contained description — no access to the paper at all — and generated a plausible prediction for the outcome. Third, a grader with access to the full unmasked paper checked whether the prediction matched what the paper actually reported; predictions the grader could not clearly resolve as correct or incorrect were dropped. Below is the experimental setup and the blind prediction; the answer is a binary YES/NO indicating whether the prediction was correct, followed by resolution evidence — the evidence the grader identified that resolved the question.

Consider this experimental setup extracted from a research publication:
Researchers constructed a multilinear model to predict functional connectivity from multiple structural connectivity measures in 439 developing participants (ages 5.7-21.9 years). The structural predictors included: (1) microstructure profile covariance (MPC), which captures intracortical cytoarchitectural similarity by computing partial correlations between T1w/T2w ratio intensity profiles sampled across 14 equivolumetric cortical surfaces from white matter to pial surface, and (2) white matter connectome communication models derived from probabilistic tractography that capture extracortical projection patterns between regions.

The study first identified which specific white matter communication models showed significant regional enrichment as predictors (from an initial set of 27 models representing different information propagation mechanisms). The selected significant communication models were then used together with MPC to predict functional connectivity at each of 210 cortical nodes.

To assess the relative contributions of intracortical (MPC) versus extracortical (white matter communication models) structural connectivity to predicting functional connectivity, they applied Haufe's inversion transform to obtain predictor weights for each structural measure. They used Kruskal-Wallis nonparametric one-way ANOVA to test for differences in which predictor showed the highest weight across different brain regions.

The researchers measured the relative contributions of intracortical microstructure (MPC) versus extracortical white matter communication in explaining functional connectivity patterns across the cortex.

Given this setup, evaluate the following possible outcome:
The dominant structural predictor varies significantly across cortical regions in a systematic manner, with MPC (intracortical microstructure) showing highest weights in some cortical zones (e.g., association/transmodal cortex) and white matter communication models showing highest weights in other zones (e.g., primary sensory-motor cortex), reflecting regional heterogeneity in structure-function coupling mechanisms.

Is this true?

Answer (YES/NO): NO